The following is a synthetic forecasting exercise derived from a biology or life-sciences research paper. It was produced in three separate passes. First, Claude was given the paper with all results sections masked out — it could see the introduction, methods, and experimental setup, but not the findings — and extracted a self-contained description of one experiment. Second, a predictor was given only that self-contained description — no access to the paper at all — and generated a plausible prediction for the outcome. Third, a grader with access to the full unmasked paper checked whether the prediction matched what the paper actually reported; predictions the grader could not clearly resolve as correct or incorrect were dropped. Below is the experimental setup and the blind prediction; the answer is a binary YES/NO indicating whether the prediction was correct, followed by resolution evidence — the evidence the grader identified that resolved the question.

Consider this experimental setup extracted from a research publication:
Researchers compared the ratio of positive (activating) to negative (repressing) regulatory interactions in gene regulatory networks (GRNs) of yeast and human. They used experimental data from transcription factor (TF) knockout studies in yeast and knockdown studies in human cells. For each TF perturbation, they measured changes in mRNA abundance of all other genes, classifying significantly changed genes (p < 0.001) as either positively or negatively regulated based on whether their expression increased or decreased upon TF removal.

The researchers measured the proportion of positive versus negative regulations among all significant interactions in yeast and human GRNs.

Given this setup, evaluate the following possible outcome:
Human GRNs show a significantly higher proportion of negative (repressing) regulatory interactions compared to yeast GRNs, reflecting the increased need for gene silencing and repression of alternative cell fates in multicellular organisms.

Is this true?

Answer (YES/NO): NO